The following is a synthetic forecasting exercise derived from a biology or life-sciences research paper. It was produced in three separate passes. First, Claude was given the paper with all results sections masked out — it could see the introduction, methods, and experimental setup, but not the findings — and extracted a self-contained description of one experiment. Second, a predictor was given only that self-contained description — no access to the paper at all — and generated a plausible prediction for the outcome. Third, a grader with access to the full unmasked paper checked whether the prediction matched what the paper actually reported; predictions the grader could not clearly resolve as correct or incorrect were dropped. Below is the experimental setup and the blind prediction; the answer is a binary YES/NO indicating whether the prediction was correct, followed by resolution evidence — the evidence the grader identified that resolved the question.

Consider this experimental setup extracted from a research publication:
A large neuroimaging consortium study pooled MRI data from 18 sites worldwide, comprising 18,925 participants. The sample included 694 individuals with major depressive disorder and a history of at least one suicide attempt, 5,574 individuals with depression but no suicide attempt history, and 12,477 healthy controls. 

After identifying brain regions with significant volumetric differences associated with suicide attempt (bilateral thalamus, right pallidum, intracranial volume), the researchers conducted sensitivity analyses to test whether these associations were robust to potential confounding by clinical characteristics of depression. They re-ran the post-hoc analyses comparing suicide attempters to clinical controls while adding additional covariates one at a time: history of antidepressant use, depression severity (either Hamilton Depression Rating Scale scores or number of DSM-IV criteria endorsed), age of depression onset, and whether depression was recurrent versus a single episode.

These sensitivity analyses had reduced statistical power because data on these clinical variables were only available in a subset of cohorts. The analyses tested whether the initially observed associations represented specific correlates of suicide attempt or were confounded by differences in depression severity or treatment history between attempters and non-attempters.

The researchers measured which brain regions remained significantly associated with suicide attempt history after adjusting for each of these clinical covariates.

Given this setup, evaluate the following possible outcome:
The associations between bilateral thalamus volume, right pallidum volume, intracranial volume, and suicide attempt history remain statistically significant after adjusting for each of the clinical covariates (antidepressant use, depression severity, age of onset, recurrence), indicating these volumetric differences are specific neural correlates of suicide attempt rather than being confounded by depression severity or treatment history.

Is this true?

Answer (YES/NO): NO